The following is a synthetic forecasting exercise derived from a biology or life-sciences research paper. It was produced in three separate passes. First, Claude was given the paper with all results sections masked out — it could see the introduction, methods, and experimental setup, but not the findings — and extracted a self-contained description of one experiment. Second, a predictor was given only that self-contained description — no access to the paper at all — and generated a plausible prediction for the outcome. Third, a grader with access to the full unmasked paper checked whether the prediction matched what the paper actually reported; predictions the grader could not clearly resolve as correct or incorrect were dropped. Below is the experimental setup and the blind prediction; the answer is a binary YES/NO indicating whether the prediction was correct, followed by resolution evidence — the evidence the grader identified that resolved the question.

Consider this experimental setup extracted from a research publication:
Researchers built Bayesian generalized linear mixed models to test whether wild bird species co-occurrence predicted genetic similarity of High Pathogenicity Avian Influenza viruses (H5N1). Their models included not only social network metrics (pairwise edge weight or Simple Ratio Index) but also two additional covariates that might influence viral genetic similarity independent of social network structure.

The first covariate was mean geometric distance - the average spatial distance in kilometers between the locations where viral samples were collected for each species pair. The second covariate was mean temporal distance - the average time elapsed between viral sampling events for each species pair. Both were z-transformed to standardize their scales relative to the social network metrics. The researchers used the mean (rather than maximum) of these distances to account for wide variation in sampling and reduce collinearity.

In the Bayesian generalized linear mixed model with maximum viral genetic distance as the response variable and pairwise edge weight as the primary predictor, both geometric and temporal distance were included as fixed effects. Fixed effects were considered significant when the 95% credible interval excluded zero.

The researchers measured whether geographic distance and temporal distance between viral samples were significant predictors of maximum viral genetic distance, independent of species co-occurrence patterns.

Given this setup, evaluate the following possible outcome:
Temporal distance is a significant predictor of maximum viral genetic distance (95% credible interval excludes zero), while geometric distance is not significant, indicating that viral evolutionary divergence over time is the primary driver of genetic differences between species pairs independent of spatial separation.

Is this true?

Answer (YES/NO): NO